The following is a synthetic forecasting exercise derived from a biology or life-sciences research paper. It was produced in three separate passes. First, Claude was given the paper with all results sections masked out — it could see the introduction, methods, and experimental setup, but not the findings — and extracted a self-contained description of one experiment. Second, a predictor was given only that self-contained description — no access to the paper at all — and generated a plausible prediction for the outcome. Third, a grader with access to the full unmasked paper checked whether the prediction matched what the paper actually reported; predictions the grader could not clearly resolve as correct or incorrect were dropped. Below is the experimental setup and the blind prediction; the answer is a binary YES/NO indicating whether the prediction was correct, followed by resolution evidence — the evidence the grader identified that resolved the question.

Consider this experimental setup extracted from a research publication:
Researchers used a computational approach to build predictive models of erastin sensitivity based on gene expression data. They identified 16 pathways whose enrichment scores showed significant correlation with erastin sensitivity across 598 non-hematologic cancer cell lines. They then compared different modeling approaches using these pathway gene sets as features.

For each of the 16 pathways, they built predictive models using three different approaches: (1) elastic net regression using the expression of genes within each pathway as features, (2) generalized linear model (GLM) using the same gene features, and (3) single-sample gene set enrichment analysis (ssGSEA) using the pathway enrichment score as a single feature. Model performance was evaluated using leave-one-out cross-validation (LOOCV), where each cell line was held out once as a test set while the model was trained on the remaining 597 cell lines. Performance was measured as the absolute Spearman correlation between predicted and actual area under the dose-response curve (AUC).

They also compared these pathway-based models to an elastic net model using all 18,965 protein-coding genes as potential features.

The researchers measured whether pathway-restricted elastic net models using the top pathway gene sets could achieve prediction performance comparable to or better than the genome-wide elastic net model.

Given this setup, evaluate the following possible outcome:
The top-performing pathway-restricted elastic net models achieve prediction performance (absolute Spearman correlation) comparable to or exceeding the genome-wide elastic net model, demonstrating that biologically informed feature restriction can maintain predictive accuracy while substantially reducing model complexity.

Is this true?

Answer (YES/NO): YES